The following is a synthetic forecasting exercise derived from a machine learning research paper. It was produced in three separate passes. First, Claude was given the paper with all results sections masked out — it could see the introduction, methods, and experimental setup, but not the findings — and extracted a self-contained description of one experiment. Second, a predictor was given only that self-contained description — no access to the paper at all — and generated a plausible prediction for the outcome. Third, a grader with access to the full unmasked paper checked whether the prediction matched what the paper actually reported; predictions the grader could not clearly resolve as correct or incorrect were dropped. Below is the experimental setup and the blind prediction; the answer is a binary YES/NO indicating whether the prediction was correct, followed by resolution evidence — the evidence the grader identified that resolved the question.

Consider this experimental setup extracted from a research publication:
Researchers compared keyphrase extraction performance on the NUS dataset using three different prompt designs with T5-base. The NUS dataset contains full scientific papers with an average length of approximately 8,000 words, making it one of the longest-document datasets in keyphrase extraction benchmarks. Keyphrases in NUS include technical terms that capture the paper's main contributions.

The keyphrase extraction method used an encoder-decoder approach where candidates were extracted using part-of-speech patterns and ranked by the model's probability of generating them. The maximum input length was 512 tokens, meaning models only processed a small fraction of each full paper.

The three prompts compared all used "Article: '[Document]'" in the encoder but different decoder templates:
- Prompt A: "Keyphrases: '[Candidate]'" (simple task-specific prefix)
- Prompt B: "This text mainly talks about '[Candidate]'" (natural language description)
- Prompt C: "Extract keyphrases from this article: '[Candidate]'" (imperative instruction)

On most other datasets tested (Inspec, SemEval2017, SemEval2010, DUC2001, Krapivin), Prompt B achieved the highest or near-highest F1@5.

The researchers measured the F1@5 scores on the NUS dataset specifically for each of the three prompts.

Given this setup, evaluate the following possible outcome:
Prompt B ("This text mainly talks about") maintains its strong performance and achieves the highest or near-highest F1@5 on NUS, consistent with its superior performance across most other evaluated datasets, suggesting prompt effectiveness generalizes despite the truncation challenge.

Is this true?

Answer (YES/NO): NO